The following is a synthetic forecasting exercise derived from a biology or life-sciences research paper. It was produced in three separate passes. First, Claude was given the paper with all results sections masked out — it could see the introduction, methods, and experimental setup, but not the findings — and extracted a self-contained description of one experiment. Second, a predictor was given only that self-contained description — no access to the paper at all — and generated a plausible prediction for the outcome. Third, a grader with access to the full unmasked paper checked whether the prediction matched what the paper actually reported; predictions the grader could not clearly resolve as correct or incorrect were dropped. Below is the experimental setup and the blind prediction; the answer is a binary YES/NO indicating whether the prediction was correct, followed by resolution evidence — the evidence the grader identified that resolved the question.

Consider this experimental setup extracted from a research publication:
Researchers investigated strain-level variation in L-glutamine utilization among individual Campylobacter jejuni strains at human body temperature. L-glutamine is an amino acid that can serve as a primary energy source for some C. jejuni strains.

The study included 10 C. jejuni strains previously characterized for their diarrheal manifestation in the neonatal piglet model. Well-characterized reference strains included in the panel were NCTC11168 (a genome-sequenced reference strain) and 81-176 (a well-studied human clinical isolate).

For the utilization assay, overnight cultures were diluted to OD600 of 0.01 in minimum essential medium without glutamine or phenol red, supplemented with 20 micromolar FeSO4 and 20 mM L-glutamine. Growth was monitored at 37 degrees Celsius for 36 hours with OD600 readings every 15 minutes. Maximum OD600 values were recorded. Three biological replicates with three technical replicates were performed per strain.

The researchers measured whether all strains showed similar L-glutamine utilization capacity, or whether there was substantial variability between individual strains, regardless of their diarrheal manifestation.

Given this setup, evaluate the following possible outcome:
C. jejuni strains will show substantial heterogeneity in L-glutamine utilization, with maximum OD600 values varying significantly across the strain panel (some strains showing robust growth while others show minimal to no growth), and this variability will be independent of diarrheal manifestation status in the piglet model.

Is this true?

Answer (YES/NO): NO